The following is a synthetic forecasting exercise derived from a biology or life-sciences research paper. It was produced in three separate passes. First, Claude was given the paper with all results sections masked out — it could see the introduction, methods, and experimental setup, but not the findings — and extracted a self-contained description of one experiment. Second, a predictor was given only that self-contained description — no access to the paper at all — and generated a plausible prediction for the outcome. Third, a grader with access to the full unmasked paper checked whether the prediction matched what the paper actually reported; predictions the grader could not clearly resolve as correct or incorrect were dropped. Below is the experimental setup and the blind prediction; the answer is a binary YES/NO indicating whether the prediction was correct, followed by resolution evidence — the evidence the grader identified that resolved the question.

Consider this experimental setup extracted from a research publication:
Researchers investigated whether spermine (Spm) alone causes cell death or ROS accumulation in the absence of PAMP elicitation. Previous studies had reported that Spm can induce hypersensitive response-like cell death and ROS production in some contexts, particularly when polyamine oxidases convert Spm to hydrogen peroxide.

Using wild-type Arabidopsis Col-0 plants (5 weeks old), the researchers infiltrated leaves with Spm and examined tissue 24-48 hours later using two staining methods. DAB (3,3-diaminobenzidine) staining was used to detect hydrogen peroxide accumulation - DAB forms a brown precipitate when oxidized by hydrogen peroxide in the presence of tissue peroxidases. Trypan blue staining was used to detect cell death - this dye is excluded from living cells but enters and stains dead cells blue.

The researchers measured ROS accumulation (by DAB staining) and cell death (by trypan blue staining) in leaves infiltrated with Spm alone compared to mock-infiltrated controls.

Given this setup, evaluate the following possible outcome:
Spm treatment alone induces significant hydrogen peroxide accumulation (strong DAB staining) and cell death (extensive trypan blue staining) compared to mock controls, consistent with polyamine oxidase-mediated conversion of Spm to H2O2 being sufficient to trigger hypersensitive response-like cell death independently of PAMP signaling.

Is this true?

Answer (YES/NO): NO